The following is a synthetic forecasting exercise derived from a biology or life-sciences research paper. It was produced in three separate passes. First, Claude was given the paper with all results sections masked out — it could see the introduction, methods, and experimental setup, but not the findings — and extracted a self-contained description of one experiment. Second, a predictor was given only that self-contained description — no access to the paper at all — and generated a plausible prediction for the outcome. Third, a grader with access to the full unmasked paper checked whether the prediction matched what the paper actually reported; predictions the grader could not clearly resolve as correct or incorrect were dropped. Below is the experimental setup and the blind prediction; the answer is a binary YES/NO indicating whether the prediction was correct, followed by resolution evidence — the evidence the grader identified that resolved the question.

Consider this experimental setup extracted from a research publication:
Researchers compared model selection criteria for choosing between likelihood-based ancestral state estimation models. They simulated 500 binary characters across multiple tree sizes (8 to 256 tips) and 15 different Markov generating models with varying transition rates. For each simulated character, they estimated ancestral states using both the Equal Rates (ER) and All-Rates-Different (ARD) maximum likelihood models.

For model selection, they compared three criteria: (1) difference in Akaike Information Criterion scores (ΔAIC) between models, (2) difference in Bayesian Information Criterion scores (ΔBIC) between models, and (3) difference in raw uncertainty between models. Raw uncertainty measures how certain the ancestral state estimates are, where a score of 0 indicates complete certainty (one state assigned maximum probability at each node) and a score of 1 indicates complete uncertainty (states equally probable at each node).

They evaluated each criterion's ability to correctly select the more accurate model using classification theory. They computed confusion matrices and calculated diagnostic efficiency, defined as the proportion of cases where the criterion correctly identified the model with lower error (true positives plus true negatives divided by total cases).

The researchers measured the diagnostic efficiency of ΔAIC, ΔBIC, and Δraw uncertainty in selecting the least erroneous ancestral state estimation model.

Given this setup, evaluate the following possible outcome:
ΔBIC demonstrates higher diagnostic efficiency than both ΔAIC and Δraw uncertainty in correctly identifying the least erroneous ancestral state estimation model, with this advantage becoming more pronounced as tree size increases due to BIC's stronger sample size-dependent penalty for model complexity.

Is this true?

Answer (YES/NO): NO